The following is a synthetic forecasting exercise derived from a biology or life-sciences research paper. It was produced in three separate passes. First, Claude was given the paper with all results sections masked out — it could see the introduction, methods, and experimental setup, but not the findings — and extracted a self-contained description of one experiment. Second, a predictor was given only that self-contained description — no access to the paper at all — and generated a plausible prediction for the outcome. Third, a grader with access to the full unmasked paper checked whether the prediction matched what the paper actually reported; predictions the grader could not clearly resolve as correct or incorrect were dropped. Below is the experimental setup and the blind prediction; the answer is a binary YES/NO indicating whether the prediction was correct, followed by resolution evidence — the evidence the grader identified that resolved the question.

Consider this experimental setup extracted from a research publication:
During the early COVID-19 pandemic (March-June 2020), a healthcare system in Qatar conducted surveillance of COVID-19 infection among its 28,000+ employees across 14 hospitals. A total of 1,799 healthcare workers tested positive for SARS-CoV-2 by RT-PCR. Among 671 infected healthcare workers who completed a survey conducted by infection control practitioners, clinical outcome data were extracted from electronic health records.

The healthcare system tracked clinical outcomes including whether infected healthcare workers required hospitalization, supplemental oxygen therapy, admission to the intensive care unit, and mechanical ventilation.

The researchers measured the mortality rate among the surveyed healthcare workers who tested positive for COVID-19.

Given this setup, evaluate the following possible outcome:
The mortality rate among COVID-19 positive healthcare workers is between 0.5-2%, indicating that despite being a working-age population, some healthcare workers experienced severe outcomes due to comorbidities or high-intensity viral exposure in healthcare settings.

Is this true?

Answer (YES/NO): NO